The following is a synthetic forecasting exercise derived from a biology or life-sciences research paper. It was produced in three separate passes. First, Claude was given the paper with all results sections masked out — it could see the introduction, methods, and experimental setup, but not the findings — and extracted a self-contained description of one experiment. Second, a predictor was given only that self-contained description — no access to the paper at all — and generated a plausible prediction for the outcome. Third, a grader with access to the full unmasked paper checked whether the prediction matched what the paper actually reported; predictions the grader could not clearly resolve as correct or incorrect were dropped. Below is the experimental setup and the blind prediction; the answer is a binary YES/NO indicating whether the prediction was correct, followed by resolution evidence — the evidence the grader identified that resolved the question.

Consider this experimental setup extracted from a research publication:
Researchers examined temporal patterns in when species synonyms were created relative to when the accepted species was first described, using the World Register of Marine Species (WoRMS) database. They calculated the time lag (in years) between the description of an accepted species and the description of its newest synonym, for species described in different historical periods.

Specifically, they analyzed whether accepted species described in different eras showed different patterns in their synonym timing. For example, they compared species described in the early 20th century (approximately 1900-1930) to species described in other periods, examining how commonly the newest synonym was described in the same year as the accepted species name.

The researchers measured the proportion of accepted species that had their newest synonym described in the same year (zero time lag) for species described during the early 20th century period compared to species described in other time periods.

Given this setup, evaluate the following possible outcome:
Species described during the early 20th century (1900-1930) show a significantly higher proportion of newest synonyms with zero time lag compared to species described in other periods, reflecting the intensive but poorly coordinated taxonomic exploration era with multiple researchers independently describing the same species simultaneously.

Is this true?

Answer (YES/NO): NO